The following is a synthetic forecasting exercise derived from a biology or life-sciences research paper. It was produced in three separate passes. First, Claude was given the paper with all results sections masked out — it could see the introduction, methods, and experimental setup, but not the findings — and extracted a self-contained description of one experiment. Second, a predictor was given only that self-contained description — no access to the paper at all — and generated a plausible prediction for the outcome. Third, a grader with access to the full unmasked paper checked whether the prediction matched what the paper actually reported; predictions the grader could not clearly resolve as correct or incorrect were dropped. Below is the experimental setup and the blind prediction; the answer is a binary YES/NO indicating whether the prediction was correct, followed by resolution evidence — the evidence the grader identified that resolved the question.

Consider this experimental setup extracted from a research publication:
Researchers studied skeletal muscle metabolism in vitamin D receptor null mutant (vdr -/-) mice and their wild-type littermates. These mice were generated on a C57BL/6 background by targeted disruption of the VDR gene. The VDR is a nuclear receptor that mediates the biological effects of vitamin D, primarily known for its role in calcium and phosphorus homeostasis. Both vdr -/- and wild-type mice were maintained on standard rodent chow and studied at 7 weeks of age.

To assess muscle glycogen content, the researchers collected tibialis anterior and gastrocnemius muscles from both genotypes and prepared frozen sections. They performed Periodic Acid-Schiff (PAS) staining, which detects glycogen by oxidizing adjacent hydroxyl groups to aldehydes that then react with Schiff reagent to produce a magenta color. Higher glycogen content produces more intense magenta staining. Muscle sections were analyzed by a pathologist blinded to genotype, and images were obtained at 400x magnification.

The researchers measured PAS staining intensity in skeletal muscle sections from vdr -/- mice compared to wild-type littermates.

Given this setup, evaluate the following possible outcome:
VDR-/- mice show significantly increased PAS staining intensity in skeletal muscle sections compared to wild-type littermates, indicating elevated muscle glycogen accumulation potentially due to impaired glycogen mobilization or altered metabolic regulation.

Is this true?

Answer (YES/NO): YES